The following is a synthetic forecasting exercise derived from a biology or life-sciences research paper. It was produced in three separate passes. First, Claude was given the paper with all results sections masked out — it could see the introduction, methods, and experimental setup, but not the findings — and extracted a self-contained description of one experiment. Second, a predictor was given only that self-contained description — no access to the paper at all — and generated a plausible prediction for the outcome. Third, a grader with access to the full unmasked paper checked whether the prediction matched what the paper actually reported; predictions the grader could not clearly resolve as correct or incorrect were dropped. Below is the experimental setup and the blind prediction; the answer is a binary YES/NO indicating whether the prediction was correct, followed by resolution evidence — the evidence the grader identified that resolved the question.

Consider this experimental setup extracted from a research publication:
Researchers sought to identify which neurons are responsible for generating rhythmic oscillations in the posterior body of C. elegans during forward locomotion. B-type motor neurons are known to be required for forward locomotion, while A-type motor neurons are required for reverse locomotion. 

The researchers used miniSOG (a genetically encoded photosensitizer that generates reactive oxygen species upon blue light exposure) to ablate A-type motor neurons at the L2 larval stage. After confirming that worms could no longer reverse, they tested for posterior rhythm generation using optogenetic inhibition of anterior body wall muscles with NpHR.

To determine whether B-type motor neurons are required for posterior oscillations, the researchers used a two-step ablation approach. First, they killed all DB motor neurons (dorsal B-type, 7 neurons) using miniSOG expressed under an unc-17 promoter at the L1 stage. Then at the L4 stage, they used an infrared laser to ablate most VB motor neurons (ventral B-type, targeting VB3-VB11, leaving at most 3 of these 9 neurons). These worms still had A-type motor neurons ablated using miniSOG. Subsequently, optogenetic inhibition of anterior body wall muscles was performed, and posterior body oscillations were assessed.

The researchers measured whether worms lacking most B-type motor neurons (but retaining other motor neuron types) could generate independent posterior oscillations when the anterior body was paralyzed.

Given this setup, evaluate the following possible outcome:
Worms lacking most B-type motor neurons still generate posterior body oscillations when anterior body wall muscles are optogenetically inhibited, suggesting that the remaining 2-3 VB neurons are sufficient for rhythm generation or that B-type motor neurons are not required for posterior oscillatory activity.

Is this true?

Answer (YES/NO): NO